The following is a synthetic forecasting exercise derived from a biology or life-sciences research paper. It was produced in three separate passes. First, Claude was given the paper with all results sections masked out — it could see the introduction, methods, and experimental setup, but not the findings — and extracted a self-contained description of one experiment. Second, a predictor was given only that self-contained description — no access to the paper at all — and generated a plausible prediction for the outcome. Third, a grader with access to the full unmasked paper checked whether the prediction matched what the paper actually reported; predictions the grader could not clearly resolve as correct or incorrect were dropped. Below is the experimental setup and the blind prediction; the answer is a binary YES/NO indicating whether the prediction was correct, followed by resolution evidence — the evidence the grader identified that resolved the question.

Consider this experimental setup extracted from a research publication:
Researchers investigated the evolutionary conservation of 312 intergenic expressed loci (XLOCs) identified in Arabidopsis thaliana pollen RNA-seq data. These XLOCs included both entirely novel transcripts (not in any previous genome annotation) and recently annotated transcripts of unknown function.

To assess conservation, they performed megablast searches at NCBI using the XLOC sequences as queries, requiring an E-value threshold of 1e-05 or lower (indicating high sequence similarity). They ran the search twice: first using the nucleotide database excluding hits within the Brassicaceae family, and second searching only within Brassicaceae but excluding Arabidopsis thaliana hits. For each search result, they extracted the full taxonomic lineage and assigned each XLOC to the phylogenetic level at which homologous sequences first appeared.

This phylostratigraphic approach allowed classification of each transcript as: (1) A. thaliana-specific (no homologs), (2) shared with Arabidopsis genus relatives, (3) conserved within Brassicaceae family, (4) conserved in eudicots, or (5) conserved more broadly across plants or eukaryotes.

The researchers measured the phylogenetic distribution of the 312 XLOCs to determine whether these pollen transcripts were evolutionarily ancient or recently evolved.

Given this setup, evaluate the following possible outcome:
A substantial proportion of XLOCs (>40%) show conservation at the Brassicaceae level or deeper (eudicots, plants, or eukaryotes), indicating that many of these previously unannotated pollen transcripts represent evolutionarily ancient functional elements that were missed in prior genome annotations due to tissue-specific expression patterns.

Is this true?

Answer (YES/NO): NO